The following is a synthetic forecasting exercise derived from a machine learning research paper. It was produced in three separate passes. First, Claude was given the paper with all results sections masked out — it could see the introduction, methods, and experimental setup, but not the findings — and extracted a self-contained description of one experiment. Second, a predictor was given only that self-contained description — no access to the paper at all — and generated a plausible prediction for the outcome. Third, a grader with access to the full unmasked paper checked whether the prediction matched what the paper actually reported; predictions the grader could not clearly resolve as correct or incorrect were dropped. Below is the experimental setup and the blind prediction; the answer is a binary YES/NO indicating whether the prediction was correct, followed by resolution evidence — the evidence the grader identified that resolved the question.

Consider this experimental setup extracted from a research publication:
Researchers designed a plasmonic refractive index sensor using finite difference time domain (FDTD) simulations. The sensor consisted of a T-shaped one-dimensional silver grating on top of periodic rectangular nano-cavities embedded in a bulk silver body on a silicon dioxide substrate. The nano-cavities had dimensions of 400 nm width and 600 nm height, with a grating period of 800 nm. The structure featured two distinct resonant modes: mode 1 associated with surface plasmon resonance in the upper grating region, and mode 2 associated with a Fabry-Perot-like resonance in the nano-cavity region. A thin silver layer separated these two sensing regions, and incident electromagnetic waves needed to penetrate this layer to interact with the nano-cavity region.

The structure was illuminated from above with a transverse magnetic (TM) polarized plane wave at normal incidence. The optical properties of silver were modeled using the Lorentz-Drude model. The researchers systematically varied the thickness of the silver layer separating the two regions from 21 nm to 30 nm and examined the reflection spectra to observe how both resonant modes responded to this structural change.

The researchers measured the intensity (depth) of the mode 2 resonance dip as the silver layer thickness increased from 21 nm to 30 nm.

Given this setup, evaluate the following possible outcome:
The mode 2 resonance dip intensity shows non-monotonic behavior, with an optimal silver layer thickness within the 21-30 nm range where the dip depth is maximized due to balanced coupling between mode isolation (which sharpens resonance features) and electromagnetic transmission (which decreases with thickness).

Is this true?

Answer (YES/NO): NO